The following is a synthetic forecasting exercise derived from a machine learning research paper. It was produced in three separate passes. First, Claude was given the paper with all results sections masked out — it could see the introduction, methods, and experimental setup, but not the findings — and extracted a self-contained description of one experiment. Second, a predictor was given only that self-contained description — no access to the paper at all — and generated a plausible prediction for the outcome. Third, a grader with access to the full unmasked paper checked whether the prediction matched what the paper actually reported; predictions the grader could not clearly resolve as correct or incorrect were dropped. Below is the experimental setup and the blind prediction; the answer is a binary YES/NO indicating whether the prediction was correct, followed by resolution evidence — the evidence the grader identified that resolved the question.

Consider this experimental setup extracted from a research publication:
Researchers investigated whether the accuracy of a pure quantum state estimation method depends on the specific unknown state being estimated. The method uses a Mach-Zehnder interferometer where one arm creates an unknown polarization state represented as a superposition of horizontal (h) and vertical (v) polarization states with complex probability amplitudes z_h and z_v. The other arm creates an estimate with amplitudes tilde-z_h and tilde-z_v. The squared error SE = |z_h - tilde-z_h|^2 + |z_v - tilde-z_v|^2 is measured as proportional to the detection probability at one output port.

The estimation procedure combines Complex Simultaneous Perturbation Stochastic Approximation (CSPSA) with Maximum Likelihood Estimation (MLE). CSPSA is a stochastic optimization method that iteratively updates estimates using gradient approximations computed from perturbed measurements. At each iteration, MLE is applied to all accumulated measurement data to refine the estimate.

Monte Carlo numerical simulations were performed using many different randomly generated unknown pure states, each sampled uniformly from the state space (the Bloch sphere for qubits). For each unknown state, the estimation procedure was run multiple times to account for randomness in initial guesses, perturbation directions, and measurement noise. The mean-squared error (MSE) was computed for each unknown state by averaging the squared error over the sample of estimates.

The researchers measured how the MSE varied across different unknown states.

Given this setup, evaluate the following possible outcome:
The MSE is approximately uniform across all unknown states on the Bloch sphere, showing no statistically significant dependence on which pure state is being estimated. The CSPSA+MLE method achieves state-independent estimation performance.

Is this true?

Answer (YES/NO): YES